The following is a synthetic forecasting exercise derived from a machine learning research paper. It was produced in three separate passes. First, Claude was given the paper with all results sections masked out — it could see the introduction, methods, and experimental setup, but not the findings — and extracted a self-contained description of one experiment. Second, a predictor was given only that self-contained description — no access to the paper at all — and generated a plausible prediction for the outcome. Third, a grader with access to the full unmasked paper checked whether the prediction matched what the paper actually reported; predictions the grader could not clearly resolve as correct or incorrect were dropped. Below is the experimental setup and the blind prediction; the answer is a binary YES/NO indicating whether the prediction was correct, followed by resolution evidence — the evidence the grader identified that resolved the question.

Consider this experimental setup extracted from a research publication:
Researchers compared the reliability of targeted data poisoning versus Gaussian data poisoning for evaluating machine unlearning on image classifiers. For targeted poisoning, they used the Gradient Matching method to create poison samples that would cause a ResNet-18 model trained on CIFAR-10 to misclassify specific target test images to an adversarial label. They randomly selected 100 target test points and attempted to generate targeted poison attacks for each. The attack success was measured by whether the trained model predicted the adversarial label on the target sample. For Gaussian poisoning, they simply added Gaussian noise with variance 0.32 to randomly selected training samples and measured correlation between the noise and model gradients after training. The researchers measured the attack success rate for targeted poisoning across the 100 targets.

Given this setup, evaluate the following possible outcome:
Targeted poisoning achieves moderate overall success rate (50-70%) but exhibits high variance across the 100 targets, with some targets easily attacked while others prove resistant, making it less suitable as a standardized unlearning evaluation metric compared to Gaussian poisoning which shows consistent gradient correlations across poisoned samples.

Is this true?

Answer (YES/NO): NO